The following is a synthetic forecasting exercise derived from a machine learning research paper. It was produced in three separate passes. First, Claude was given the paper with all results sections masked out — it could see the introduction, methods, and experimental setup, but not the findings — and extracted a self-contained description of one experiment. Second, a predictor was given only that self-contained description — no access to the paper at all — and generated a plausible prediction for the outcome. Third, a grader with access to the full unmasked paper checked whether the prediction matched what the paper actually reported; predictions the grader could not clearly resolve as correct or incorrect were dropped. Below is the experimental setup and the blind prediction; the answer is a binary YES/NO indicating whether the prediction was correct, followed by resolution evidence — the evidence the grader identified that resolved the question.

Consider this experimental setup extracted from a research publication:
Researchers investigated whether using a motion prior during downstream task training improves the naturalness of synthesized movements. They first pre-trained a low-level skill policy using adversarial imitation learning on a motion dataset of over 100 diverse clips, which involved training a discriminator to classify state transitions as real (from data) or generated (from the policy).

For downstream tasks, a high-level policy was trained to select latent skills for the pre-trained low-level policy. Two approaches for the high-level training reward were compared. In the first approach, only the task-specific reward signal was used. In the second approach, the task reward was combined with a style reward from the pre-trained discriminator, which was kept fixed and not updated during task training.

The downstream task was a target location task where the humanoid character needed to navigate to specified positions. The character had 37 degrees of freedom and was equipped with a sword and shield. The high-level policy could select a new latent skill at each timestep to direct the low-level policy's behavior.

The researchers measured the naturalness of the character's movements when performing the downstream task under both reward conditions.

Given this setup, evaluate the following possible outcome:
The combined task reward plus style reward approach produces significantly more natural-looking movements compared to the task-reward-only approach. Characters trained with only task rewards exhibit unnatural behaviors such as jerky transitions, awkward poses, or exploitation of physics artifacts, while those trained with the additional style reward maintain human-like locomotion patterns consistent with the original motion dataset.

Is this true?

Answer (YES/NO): YES